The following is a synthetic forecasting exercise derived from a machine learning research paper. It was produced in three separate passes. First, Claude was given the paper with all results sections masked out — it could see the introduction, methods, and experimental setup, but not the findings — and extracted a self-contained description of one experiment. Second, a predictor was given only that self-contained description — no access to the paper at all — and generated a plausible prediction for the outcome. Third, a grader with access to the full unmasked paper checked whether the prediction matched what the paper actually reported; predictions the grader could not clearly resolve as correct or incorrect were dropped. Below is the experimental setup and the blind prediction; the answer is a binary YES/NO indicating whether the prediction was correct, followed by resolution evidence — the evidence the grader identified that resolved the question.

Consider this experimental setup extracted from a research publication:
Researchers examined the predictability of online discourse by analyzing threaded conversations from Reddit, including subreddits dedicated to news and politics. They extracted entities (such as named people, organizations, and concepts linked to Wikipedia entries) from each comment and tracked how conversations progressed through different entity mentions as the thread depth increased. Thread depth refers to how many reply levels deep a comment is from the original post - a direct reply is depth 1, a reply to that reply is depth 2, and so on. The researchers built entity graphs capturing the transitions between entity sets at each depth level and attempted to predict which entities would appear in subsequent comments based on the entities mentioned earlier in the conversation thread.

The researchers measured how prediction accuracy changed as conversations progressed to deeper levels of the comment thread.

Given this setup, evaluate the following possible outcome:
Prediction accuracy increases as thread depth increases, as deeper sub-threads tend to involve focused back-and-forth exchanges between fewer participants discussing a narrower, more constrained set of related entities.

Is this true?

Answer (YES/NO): NO